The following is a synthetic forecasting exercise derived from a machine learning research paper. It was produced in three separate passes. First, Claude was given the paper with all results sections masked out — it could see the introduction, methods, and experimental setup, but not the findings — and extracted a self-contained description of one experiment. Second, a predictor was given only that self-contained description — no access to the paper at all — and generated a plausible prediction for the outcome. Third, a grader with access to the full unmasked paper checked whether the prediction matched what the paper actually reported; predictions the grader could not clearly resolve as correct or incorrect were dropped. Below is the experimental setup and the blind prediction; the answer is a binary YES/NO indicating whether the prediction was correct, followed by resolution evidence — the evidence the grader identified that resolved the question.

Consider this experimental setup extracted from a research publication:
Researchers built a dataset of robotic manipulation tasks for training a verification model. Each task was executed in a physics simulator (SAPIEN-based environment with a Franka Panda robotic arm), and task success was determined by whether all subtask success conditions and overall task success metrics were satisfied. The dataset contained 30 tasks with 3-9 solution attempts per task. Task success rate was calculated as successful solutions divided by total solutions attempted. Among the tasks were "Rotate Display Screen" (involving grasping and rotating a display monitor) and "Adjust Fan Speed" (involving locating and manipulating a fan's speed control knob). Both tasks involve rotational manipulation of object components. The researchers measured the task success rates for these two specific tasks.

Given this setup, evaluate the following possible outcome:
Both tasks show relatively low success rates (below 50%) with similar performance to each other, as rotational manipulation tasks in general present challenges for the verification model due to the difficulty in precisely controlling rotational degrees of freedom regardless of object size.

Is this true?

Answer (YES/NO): NO